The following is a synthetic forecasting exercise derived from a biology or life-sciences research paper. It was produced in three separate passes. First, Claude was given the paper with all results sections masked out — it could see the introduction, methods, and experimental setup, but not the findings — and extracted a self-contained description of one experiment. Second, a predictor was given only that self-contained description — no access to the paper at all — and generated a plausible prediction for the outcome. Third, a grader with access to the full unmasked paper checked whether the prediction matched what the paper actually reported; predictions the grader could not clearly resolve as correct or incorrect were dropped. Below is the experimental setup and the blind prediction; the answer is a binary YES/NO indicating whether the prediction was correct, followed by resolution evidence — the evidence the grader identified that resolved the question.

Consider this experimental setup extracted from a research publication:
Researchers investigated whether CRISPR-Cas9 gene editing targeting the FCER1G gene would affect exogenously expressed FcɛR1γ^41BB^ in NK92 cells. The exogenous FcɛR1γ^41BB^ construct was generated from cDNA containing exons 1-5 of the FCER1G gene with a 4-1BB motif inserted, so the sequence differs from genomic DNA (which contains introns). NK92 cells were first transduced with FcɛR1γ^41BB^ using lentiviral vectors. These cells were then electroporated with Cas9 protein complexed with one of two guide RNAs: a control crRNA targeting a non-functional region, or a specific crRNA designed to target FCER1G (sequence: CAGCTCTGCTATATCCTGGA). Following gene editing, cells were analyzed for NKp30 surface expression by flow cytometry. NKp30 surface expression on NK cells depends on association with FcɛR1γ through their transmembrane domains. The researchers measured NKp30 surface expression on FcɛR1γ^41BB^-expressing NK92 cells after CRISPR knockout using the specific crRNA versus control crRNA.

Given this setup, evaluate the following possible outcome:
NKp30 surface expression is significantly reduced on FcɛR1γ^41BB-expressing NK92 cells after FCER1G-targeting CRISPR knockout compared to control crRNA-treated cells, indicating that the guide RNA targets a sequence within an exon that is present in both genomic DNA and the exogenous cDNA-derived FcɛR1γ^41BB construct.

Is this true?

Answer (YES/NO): YES